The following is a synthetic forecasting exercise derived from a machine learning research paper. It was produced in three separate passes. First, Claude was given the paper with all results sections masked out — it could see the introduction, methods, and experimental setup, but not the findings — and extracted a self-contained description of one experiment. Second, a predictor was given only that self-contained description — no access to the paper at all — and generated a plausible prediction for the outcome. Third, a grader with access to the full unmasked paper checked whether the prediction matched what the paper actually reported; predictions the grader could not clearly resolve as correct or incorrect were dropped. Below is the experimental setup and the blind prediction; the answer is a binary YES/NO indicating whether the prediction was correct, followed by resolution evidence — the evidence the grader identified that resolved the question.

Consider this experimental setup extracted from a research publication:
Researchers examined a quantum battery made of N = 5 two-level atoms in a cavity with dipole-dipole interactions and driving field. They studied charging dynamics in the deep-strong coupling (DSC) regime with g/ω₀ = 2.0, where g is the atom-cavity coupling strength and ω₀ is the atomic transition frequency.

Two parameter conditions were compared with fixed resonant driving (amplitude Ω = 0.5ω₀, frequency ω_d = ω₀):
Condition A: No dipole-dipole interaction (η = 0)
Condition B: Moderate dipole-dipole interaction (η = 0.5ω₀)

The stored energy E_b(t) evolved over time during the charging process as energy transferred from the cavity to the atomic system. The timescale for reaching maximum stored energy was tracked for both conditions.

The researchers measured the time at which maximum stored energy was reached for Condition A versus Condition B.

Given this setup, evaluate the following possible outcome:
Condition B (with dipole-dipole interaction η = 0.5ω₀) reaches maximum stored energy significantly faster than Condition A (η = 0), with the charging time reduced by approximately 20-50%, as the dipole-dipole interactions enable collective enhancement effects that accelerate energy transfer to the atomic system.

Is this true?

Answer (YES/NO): NO